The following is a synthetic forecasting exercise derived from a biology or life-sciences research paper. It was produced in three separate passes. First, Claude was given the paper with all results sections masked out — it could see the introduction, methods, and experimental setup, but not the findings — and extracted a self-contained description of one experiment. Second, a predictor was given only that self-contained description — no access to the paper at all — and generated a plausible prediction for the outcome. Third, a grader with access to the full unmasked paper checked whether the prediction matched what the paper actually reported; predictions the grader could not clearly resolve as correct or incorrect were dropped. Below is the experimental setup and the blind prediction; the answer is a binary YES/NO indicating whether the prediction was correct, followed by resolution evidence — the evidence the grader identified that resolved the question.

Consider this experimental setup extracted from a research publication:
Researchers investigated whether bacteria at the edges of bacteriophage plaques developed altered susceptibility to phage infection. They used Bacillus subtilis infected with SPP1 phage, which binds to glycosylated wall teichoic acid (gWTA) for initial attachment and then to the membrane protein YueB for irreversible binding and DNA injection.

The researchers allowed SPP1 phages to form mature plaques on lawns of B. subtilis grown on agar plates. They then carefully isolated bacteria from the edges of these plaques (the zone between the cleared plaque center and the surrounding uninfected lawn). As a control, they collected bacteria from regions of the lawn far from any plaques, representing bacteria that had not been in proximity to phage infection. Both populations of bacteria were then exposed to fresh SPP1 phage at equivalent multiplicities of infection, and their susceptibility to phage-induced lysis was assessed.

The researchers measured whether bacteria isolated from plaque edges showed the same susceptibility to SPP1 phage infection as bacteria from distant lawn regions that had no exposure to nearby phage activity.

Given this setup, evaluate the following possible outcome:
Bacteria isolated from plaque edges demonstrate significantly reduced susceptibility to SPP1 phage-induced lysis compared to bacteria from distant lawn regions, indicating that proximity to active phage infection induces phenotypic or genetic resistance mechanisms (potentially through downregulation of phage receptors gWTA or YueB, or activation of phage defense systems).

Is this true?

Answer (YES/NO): NO